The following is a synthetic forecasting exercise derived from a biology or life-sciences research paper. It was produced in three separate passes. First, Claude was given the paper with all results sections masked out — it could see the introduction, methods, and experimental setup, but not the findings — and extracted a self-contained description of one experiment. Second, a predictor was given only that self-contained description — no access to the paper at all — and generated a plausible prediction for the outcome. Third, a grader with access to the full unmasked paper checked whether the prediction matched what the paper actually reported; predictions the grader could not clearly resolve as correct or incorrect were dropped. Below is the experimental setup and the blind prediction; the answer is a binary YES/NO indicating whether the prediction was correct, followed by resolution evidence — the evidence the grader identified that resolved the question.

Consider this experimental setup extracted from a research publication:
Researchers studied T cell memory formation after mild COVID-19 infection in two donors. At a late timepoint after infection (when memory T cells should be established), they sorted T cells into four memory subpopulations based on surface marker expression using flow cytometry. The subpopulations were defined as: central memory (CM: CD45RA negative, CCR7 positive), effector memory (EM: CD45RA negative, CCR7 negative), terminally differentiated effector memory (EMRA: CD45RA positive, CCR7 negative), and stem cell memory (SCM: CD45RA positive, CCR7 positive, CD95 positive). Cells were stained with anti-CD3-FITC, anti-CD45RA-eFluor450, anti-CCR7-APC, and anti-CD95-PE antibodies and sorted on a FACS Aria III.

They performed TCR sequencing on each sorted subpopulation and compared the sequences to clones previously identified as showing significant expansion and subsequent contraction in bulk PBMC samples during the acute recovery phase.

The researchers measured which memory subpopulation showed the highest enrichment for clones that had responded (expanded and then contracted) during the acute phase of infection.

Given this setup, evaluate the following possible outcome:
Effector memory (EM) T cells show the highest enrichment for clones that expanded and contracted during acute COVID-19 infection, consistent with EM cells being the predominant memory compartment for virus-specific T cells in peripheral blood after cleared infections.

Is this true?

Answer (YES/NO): NO